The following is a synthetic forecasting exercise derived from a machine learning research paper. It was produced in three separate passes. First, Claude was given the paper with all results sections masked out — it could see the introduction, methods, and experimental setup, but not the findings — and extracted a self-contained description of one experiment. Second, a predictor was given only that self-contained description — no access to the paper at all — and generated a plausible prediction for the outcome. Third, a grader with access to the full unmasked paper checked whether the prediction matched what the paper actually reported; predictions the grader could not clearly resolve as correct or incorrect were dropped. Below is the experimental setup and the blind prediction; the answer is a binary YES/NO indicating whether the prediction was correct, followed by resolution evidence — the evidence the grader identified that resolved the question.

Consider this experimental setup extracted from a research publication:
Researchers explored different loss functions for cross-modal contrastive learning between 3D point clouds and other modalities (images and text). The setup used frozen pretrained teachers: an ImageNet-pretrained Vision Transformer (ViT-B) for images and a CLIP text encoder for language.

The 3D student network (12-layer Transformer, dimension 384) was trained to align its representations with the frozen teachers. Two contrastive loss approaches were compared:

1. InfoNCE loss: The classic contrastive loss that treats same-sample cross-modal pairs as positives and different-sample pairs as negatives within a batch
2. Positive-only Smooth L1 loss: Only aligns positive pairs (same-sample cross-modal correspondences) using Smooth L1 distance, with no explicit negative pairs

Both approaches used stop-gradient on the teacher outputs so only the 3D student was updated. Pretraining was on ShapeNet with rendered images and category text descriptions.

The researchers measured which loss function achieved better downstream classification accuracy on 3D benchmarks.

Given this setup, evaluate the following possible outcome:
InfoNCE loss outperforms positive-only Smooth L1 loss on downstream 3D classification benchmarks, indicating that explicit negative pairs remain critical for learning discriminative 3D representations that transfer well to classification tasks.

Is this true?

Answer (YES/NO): NO